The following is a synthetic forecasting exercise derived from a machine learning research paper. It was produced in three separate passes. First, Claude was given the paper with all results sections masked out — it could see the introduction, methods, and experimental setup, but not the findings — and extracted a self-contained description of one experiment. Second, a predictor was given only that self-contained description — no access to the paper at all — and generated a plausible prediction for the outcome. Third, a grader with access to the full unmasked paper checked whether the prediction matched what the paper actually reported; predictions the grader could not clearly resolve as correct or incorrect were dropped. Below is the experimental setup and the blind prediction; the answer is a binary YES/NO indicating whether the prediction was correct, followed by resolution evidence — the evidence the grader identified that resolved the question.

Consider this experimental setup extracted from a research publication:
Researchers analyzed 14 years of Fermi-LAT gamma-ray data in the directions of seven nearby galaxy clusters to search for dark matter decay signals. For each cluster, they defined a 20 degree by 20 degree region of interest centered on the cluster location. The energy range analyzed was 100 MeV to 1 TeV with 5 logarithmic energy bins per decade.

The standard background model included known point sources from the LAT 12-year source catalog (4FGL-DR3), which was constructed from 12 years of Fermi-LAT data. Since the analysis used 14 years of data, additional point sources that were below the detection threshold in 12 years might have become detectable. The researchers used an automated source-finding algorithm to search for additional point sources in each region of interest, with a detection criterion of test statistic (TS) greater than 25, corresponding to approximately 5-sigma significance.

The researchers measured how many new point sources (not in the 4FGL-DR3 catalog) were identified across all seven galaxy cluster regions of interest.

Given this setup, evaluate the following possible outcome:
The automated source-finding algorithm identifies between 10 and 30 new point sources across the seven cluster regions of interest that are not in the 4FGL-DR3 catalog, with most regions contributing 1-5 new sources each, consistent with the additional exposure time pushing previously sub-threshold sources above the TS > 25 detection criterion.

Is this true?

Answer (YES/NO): NO